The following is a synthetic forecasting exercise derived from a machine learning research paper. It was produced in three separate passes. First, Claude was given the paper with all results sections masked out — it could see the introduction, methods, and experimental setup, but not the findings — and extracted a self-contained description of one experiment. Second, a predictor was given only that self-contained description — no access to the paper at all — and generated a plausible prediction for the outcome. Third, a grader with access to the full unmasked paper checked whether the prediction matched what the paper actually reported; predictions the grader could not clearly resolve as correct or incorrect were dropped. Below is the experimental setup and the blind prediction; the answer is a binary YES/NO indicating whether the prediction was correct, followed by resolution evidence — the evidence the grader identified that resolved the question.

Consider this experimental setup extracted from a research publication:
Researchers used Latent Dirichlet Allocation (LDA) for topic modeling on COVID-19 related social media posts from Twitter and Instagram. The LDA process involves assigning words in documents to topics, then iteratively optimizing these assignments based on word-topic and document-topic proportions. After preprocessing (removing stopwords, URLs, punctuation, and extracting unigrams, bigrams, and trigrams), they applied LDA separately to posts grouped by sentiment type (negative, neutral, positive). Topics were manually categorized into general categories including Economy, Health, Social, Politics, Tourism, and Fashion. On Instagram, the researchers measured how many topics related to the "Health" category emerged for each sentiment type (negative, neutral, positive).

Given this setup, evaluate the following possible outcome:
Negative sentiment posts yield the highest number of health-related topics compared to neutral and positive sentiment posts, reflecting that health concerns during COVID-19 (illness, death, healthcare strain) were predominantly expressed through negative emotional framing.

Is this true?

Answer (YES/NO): YES